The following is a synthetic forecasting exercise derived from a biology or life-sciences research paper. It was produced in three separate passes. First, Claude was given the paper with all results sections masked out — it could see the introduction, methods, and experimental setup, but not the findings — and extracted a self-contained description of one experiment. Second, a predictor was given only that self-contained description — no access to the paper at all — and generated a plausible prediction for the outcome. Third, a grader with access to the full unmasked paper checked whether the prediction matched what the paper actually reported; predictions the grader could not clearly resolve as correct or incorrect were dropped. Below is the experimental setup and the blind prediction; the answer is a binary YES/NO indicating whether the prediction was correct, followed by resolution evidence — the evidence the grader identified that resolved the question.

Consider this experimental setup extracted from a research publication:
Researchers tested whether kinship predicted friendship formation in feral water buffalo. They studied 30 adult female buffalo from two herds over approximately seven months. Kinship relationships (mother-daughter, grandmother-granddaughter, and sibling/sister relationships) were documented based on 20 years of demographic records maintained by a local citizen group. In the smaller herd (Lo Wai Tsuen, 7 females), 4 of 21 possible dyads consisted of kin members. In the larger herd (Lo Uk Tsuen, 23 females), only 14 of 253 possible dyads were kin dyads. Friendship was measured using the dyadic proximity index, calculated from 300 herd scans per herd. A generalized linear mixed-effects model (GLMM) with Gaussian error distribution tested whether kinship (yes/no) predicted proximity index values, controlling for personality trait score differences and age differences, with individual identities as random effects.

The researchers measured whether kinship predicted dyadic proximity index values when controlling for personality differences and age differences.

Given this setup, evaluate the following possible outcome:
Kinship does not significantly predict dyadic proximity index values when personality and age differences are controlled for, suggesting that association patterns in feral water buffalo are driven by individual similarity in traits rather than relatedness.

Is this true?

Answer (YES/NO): YES